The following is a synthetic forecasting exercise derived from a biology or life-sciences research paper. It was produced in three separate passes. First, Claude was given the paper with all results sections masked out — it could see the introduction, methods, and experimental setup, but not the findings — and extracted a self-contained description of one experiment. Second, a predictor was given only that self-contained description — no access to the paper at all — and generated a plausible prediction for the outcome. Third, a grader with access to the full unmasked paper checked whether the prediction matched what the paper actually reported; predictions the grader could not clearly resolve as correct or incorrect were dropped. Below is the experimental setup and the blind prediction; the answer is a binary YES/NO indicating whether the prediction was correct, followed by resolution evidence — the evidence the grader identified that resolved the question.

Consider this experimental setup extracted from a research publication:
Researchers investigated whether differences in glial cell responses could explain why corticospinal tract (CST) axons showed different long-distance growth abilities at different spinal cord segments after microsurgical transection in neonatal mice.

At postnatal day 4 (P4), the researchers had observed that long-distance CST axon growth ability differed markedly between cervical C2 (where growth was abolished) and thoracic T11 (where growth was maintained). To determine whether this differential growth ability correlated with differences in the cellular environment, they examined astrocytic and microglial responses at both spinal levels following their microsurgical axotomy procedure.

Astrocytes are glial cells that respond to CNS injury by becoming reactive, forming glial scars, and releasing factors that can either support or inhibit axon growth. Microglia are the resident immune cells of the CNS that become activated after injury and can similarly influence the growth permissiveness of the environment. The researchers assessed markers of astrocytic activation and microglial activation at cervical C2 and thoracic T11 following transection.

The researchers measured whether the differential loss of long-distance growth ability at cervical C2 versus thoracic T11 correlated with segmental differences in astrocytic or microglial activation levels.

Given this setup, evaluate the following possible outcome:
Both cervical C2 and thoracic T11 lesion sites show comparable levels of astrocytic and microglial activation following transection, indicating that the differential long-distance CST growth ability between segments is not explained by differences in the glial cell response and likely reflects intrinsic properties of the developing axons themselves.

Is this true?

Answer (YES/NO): YES